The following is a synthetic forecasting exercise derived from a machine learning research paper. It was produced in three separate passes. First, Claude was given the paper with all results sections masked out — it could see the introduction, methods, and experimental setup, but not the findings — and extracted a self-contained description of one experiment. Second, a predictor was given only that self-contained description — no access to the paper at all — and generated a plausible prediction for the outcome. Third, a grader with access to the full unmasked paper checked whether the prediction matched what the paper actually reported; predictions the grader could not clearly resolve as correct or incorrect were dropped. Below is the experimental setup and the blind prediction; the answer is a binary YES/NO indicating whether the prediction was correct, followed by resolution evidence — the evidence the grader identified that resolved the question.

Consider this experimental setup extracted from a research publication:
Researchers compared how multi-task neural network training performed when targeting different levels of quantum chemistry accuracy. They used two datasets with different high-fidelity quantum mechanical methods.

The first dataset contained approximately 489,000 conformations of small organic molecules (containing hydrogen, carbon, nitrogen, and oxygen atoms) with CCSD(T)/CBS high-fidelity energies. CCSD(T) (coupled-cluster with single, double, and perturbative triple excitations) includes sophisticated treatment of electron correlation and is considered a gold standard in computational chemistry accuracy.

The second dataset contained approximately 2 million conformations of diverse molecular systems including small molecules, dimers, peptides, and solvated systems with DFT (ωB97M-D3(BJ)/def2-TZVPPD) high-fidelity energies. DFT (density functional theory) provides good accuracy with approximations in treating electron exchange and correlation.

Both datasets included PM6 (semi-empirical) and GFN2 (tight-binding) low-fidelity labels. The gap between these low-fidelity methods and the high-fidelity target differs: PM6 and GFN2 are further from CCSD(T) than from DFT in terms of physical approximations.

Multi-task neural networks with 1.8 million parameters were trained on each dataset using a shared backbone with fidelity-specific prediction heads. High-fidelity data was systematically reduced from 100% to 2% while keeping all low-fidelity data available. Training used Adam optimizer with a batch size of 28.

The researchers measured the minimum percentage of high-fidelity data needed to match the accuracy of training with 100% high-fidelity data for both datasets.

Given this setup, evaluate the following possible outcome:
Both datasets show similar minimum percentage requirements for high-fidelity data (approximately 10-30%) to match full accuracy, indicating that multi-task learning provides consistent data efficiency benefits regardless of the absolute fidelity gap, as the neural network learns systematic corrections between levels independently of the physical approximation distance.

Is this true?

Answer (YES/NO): NO